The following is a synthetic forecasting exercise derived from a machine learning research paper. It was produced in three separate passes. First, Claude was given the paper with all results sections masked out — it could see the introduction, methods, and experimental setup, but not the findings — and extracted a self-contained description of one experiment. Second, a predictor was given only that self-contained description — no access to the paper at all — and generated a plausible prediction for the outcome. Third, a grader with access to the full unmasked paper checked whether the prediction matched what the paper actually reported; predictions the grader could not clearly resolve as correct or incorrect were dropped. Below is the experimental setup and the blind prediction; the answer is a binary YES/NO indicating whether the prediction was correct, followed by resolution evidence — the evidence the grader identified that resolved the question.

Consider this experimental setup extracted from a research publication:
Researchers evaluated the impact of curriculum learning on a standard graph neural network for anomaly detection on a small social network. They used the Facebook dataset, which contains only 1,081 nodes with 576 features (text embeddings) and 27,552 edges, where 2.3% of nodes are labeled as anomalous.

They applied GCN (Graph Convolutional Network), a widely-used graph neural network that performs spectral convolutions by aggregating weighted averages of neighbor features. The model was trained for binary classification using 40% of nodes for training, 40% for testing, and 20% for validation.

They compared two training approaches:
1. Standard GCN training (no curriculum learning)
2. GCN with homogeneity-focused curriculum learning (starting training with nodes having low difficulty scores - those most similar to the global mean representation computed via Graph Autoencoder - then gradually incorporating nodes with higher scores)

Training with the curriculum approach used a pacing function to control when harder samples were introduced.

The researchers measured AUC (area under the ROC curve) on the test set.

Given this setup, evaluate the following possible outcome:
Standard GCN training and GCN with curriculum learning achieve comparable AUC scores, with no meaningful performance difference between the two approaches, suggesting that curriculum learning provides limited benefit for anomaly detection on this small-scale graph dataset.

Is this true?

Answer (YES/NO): NO